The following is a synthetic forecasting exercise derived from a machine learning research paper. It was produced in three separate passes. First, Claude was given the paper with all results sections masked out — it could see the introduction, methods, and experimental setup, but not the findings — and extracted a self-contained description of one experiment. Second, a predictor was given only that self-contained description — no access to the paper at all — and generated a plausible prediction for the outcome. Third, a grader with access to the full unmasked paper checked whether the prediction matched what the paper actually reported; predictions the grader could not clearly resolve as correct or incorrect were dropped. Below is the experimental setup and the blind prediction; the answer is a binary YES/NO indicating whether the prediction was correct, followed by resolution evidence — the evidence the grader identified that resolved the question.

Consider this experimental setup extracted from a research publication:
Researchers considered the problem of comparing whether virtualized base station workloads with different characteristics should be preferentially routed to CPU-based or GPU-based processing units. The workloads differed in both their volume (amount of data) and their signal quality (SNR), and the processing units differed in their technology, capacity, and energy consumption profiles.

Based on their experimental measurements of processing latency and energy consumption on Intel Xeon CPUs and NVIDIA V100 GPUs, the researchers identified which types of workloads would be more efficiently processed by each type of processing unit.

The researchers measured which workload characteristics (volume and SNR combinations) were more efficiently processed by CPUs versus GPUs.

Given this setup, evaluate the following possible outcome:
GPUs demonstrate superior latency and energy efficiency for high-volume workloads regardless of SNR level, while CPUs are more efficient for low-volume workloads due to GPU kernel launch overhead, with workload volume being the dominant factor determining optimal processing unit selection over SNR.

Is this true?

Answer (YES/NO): NO